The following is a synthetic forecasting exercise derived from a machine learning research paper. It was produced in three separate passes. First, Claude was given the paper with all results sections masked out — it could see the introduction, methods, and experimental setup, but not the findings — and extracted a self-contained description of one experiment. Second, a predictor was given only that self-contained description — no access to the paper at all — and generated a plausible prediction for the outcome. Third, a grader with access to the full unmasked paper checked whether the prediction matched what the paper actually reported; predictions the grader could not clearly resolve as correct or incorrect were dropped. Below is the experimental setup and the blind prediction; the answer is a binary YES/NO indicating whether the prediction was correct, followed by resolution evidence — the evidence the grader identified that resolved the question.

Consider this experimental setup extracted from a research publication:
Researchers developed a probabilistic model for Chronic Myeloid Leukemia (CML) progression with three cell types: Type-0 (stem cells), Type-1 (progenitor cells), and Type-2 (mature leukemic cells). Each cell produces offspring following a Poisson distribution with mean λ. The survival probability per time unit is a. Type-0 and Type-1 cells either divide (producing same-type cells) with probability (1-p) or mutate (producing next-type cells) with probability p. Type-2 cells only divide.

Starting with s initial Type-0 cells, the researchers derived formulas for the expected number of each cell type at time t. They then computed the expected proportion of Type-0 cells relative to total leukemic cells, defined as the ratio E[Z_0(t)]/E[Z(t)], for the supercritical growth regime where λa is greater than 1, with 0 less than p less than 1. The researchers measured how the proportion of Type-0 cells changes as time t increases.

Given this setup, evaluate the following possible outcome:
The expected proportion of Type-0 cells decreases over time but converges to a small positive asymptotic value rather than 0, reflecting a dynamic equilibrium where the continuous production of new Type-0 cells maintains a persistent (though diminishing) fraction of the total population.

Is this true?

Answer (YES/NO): NO